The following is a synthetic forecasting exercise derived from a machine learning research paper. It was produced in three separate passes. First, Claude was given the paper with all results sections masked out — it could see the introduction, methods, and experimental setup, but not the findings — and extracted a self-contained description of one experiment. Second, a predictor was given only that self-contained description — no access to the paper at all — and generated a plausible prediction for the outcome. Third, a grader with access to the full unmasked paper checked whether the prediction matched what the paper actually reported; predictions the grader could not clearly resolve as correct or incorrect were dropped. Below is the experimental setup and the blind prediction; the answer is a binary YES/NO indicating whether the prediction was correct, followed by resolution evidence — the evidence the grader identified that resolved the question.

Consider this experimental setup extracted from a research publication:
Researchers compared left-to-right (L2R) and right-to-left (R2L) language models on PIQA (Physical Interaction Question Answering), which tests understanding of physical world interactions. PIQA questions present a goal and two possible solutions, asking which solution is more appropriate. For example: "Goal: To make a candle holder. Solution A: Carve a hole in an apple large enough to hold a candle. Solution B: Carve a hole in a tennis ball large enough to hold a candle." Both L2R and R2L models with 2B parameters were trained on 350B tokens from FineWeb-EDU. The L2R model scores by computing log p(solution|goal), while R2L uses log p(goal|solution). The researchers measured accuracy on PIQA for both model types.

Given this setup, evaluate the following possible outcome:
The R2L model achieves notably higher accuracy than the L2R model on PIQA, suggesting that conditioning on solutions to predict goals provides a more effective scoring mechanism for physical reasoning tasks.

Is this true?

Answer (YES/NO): NO